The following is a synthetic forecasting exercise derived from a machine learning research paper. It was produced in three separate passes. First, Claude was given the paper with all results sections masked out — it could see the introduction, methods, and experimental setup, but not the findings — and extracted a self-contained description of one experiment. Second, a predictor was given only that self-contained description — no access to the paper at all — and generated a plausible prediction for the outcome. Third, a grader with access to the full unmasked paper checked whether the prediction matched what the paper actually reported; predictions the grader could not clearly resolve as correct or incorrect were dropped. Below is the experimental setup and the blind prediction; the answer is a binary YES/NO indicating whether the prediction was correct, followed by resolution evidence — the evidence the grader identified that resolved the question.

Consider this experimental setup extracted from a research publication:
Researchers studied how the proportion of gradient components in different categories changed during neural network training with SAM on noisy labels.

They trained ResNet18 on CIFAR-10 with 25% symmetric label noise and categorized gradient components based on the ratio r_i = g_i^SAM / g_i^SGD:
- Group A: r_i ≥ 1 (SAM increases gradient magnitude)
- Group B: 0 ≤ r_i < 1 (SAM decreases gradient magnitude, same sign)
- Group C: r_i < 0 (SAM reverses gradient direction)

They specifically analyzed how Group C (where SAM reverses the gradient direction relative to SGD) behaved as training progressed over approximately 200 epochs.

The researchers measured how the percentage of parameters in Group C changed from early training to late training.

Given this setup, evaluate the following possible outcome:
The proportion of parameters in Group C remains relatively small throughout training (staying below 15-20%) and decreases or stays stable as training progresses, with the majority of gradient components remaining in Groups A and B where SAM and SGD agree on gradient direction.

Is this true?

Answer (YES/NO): NO